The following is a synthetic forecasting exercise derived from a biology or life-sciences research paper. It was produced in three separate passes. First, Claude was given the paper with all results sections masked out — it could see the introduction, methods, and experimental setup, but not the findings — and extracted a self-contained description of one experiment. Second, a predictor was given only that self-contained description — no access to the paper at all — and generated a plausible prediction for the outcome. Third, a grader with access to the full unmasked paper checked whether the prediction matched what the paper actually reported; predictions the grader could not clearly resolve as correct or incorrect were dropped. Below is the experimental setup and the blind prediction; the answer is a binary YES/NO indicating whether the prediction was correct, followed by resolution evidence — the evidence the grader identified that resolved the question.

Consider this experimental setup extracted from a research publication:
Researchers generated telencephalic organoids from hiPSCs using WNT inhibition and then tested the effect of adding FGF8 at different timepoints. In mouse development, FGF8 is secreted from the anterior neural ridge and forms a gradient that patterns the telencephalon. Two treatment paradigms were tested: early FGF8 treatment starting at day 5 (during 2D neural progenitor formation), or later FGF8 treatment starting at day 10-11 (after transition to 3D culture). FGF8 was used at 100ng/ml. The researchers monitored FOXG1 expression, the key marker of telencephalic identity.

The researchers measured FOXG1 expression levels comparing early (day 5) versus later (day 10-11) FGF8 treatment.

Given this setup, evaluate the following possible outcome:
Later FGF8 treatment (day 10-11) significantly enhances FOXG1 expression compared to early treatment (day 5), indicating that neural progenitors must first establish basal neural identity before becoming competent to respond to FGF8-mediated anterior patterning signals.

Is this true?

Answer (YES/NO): NO